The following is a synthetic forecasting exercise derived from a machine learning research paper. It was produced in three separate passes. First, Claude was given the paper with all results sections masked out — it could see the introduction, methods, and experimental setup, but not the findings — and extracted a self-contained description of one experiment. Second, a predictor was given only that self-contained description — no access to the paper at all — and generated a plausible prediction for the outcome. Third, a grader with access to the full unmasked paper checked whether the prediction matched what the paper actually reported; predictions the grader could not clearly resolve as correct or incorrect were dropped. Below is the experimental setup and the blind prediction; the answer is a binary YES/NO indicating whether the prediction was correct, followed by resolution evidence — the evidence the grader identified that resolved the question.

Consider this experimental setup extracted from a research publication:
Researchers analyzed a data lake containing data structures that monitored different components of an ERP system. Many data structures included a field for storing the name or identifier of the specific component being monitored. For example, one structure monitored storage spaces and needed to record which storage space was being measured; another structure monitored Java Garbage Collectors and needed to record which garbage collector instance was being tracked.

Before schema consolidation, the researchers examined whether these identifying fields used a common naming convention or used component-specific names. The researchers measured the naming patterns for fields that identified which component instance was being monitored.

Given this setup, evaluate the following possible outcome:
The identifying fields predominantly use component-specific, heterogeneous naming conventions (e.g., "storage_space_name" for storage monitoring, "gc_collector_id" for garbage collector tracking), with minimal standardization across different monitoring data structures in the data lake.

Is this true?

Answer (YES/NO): YES